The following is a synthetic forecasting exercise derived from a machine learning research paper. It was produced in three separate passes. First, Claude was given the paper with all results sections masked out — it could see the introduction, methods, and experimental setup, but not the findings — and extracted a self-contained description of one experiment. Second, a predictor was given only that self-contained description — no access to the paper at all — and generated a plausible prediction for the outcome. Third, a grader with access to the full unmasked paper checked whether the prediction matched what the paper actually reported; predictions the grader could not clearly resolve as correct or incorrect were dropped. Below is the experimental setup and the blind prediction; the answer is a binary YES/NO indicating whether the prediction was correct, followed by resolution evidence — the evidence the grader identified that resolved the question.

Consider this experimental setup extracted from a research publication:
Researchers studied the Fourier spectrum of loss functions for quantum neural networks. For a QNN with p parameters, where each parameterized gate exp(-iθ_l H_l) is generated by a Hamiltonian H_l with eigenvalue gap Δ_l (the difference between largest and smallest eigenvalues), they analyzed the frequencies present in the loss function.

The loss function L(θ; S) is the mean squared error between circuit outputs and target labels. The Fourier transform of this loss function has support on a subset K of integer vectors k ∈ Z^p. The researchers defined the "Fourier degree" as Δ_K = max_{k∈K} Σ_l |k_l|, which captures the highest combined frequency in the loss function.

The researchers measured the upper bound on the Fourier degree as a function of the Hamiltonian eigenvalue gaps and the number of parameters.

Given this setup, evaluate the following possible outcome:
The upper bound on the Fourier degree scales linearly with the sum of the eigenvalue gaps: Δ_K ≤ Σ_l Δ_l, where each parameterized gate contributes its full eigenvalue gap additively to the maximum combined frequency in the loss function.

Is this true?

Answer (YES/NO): NO